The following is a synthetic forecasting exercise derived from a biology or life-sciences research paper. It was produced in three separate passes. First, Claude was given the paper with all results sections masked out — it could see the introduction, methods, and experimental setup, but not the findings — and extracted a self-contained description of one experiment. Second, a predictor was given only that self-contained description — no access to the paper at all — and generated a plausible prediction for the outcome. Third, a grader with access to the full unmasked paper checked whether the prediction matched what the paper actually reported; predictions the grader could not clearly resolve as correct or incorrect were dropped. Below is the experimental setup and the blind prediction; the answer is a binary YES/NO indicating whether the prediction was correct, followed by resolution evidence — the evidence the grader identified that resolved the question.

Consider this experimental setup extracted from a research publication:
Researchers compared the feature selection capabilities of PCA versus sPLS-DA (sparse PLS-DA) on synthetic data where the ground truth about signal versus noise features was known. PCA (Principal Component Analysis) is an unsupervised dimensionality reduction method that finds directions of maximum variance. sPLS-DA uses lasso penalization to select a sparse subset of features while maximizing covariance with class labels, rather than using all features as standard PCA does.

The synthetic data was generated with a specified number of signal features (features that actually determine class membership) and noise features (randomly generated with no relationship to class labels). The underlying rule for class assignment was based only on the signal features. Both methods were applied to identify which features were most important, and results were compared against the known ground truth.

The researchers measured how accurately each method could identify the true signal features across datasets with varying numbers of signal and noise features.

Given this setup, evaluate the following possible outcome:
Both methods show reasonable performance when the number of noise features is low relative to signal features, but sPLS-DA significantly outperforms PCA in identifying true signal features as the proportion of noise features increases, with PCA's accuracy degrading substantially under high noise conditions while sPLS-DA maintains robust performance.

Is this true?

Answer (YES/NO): NO